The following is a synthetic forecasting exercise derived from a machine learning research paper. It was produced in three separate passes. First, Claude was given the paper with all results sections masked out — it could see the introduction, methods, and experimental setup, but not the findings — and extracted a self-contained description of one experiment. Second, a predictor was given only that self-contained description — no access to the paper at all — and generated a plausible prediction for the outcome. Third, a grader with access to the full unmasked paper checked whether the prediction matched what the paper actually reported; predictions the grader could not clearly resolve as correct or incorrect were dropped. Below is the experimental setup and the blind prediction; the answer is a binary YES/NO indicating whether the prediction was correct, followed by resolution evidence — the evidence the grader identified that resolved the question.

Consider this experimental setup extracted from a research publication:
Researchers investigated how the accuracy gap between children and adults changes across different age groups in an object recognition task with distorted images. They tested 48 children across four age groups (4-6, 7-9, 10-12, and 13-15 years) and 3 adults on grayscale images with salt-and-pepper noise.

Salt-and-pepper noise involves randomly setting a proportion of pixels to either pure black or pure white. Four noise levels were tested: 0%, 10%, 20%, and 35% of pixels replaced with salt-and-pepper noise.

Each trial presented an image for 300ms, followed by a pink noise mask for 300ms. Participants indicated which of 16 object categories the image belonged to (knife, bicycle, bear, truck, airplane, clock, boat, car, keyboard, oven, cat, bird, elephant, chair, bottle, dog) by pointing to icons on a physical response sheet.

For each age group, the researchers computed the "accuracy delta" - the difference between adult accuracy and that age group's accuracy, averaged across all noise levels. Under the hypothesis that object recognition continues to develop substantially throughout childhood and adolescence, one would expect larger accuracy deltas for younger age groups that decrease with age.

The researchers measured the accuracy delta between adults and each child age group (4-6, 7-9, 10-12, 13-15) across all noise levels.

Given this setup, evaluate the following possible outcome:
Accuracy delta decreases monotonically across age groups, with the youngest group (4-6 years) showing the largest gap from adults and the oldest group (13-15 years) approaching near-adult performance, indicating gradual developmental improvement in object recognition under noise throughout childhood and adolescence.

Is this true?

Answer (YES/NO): NO